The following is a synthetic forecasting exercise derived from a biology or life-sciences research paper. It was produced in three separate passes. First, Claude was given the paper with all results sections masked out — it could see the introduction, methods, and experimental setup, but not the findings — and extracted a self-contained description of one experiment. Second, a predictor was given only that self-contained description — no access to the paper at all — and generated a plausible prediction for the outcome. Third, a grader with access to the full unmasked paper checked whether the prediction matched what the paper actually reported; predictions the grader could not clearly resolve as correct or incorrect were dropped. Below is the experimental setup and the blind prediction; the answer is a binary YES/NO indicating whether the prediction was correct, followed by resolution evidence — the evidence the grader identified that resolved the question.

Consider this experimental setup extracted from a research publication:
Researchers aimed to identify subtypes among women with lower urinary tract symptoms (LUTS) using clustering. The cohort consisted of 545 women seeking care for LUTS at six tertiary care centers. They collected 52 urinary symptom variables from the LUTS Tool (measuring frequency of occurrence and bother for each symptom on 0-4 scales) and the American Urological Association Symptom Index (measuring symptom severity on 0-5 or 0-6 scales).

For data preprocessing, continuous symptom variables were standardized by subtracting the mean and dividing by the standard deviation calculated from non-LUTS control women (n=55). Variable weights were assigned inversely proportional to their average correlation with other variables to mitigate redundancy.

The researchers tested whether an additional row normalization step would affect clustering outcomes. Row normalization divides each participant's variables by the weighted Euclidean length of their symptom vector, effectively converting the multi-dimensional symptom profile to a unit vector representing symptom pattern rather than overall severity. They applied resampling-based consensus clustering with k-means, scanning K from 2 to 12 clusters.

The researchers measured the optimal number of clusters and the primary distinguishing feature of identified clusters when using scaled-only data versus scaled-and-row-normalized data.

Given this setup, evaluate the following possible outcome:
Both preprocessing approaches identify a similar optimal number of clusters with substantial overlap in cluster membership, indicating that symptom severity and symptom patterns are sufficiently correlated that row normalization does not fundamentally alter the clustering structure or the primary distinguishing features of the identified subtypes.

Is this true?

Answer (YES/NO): NO